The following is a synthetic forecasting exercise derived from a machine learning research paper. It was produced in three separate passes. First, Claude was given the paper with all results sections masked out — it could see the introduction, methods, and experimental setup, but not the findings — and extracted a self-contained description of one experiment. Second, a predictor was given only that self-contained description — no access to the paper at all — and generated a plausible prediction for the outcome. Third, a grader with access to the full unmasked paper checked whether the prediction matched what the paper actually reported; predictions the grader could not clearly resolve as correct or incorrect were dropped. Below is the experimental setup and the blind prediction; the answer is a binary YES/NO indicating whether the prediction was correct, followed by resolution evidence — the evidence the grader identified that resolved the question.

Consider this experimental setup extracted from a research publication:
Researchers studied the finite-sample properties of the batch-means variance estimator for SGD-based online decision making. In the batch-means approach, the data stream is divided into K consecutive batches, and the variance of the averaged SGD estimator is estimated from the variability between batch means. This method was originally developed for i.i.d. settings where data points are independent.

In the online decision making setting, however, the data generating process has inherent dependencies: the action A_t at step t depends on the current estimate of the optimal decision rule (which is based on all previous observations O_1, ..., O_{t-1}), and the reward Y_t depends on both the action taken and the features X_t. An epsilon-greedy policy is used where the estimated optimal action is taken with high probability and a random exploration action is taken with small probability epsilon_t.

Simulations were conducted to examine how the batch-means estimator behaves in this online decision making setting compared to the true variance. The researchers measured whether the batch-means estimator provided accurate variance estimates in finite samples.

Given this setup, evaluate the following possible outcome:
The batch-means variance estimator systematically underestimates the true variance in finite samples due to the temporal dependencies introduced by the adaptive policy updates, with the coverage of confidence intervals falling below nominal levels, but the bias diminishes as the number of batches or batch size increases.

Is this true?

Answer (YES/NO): NO